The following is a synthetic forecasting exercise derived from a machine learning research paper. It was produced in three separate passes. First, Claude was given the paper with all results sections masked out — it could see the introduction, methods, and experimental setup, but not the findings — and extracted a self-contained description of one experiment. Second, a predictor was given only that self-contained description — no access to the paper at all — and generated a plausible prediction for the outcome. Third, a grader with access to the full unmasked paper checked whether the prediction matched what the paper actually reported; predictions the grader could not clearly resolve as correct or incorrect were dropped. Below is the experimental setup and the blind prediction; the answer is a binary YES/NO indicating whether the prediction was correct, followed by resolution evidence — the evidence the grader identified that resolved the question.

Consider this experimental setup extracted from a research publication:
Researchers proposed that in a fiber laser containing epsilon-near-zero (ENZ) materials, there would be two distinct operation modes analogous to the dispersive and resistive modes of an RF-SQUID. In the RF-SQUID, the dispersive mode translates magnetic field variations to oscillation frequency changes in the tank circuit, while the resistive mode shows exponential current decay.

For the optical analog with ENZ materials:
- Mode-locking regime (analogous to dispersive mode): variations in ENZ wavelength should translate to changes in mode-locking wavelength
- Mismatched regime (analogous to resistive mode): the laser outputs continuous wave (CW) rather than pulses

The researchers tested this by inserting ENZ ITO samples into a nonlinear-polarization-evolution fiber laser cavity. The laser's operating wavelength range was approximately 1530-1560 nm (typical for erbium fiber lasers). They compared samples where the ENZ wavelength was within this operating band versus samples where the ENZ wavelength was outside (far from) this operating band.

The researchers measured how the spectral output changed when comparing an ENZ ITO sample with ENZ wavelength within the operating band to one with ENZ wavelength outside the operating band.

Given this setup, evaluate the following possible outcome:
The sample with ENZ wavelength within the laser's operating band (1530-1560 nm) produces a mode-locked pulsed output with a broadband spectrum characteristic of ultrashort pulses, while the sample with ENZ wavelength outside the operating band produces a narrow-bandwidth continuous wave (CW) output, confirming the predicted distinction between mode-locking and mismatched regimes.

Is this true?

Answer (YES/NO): YES